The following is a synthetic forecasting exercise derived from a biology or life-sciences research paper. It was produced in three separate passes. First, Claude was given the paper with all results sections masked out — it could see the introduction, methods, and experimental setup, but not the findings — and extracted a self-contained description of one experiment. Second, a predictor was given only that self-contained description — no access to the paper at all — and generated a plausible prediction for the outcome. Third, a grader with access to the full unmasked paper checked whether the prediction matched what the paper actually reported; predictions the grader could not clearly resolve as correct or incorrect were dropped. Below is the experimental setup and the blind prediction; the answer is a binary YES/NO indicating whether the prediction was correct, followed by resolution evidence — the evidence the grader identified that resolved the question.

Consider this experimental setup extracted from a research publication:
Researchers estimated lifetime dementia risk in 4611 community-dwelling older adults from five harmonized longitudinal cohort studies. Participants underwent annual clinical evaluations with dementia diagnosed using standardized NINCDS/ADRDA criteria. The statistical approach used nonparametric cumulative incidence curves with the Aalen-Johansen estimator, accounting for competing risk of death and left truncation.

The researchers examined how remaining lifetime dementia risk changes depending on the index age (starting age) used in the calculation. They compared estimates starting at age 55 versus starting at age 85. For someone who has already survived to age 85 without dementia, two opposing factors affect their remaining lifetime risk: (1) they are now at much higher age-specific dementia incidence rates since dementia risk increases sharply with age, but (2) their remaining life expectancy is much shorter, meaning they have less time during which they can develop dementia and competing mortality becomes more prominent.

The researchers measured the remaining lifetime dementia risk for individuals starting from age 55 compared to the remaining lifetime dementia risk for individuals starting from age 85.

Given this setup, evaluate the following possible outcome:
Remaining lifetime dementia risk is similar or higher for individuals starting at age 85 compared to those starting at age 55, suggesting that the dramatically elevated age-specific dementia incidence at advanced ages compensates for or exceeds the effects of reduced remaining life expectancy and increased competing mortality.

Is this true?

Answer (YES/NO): YES